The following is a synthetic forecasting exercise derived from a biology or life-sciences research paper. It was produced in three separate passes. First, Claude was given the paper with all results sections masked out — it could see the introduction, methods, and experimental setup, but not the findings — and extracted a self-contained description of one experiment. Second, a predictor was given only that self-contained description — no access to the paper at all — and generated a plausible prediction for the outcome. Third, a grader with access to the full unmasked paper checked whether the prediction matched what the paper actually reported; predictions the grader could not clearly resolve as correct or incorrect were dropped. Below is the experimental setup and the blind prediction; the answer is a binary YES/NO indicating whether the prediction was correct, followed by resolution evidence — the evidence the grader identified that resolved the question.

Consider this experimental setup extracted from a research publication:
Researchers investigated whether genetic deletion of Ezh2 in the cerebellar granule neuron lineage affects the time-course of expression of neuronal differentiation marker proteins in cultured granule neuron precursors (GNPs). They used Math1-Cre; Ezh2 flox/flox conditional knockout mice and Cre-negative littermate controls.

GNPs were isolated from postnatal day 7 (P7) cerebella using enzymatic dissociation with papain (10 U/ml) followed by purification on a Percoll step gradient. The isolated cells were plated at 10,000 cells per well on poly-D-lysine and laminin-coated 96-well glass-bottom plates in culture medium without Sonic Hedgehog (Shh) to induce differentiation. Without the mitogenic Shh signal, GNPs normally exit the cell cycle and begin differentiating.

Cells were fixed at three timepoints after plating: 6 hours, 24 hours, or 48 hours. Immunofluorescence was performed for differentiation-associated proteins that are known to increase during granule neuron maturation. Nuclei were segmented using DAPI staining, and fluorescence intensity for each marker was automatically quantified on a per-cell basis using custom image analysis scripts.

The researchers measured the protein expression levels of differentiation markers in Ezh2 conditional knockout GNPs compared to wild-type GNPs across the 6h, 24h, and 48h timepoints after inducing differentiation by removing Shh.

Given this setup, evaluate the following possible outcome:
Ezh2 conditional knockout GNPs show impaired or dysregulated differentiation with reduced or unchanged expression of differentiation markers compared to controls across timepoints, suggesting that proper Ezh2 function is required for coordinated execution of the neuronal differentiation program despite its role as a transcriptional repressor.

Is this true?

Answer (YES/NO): NO